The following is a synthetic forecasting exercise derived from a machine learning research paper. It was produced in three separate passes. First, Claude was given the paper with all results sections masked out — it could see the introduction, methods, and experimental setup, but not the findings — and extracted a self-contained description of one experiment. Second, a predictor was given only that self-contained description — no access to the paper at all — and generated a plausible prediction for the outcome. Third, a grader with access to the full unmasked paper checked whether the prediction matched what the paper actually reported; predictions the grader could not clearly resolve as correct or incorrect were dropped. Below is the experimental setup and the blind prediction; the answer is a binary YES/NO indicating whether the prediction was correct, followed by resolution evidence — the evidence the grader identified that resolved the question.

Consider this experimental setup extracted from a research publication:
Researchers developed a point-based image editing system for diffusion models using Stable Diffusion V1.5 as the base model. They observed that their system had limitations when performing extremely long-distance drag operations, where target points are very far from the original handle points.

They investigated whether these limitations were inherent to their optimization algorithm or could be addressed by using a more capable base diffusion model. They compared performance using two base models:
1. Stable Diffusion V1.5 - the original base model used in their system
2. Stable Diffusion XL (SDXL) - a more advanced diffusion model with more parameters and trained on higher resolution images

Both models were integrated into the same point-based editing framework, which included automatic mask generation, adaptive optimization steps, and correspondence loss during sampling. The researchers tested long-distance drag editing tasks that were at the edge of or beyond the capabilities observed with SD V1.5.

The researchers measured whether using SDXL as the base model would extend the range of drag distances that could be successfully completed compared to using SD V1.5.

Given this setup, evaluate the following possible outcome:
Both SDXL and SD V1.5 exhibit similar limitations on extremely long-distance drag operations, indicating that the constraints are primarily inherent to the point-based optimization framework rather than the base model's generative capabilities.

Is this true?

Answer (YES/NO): NO